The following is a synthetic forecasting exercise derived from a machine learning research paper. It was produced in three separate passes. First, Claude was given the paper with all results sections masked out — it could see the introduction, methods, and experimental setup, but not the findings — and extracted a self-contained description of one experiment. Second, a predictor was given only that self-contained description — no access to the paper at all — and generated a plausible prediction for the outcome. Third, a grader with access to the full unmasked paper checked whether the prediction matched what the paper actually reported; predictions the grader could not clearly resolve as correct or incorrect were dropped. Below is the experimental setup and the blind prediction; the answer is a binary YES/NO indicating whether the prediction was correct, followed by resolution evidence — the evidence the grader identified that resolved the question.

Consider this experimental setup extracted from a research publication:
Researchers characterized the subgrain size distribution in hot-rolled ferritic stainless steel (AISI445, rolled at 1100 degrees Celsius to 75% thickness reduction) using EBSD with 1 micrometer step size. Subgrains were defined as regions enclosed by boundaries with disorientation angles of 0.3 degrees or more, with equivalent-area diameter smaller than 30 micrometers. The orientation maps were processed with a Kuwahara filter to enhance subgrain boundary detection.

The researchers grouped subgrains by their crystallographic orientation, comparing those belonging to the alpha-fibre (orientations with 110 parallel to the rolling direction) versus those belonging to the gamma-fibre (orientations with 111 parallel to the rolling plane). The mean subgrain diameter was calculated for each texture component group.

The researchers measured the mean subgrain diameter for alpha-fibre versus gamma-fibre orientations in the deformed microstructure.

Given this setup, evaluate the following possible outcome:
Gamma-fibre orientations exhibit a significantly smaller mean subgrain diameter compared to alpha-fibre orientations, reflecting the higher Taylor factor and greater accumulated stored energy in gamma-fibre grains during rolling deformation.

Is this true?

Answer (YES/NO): NO